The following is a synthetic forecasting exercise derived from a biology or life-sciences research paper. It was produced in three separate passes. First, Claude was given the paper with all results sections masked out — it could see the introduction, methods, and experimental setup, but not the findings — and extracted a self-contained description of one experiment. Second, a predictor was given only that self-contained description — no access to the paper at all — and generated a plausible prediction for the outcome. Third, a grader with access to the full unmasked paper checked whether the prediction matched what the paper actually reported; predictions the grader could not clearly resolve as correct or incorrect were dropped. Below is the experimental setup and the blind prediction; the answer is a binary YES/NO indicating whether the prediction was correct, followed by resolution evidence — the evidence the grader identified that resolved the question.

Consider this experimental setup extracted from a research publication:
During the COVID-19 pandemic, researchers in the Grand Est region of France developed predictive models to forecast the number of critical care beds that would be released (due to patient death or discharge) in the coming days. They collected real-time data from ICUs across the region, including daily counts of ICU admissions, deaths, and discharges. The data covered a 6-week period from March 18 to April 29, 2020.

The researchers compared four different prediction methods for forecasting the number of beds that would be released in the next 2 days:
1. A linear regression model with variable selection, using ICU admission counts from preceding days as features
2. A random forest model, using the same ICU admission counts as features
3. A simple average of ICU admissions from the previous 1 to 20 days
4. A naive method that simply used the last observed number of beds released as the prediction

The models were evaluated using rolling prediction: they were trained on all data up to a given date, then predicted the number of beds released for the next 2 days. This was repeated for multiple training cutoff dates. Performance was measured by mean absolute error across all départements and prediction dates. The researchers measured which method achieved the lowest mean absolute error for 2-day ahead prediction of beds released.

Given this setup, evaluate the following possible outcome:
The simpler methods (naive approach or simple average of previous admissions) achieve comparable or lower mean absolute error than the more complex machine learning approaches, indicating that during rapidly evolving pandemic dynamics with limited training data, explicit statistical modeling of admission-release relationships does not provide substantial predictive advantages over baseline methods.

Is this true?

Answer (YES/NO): YES